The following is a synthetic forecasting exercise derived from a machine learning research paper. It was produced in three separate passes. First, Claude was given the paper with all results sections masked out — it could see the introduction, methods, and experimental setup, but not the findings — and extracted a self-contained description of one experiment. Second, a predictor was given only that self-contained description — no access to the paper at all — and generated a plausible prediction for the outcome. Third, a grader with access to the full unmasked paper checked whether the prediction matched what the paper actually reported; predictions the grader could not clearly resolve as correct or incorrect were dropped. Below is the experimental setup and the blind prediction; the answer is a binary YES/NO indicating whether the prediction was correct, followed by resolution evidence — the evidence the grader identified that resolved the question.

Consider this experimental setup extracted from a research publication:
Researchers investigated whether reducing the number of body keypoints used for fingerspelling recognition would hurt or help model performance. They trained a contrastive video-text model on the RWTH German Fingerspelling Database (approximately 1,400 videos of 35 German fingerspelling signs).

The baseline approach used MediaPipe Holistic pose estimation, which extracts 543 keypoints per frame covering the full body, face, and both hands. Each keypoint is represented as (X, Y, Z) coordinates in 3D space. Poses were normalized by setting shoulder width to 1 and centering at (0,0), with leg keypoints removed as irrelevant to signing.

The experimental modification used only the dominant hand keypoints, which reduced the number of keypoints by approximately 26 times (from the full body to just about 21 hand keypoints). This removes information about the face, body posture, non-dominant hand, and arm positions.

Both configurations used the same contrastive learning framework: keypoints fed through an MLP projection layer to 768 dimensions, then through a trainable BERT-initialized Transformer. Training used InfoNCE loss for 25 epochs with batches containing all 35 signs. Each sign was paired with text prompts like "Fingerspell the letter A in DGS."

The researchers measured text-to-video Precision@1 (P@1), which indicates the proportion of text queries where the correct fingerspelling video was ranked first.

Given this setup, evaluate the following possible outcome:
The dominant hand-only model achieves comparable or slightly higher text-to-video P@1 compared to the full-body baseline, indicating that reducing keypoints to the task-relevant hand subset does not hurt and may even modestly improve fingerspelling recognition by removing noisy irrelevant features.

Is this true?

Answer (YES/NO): NO